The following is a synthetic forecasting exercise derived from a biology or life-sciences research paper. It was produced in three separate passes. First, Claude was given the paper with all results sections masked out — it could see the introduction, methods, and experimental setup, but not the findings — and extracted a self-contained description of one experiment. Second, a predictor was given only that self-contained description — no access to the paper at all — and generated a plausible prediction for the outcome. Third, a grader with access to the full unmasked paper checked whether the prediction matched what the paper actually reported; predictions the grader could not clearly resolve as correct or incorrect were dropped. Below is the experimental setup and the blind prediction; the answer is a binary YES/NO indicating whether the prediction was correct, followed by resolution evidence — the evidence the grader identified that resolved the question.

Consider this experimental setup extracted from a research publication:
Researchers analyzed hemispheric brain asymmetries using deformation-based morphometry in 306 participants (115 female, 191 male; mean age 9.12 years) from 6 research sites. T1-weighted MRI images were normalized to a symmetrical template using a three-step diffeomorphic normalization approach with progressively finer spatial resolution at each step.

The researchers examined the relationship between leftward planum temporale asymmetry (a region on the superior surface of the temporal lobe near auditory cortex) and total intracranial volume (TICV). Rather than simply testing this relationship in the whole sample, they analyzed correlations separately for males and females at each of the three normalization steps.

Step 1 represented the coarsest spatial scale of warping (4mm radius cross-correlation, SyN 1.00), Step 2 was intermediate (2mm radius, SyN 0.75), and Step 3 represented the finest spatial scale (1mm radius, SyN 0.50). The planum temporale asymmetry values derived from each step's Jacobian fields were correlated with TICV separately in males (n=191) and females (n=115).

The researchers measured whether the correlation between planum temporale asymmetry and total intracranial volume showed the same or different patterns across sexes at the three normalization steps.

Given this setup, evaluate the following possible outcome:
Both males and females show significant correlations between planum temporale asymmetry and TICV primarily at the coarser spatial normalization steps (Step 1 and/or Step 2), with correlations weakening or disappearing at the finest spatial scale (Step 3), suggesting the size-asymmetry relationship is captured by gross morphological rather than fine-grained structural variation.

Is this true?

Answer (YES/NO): NO